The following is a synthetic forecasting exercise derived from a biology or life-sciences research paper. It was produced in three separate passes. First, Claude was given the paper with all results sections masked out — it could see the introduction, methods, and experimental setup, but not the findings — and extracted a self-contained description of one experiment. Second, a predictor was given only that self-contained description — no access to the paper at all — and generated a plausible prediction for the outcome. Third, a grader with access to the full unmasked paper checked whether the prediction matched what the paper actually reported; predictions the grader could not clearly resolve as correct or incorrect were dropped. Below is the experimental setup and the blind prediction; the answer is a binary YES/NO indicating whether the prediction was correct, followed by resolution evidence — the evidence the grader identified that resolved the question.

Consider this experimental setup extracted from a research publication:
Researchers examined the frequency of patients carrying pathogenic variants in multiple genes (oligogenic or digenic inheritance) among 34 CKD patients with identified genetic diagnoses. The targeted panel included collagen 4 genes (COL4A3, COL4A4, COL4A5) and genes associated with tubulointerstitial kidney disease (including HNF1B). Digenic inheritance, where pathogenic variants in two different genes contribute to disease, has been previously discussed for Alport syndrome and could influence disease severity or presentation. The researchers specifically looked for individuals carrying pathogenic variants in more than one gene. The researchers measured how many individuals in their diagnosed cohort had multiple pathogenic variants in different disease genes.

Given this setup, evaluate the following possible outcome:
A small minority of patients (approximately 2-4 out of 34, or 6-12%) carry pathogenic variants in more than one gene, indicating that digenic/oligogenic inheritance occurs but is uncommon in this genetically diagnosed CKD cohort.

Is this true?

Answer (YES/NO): YES